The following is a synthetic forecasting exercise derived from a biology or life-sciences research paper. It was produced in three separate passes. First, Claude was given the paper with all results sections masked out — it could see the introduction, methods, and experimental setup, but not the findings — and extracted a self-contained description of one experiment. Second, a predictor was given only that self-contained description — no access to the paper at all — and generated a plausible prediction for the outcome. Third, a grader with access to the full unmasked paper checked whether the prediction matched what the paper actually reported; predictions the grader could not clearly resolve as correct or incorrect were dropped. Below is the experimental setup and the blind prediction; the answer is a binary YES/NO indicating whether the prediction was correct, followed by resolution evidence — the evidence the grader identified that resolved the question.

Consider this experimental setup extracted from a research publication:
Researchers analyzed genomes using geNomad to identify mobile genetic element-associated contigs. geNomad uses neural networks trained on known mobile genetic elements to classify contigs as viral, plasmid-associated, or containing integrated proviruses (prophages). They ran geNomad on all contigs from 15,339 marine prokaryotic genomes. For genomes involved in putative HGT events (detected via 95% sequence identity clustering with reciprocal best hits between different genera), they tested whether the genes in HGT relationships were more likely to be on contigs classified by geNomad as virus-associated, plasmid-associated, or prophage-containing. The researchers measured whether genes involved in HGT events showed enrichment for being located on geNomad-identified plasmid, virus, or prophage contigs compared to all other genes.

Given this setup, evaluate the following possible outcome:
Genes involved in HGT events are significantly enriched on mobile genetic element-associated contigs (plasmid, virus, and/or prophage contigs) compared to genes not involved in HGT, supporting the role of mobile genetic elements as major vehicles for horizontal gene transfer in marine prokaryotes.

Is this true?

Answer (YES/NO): NO